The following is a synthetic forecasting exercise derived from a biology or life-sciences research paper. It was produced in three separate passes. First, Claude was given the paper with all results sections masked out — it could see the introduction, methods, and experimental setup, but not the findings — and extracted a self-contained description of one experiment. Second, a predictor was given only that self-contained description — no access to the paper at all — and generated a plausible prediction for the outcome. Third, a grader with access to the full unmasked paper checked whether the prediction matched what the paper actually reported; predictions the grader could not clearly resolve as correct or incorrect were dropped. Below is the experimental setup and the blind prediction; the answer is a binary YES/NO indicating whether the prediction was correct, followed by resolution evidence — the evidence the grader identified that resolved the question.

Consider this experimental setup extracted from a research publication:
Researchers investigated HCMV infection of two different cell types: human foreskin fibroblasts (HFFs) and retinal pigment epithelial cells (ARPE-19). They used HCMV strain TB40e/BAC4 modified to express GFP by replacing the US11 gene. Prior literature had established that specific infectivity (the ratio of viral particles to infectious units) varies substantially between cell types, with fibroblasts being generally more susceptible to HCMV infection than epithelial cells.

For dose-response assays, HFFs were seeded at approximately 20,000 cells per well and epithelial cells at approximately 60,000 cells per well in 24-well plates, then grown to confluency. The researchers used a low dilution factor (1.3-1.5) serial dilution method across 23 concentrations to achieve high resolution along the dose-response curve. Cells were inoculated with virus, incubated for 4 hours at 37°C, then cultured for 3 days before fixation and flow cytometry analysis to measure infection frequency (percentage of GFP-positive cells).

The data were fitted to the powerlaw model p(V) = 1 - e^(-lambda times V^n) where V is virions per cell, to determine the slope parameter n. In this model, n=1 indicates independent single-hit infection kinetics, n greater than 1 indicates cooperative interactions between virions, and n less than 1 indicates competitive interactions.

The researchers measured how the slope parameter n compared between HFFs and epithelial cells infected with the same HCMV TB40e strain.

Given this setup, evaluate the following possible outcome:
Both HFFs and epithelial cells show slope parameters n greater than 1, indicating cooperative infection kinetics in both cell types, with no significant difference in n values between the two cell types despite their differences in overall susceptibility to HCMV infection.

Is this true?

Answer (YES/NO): NO